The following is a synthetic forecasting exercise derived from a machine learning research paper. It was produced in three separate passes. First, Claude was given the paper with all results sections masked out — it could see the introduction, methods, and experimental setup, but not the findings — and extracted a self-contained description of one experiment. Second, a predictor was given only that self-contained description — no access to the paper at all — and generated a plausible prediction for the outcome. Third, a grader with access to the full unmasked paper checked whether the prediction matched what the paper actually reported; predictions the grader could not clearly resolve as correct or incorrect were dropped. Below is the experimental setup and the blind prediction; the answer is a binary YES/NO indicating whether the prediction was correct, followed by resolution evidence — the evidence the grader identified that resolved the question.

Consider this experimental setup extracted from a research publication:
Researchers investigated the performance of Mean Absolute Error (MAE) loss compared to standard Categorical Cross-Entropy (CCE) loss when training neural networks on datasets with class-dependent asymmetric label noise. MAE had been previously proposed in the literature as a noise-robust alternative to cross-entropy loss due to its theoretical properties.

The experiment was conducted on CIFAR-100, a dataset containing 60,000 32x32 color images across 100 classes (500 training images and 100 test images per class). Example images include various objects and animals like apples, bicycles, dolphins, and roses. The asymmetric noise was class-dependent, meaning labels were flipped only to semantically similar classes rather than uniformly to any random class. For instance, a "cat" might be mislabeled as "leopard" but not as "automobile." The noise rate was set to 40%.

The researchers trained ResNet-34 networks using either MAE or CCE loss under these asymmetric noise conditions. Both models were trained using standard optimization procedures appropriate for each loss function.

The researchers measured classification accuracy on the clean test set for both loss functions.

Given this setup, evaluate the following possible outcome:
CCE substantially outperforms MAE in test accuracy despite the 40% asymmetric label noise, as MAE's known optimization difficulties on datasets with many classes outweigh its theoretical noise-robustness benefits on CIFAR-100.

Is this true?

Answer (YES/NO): YES